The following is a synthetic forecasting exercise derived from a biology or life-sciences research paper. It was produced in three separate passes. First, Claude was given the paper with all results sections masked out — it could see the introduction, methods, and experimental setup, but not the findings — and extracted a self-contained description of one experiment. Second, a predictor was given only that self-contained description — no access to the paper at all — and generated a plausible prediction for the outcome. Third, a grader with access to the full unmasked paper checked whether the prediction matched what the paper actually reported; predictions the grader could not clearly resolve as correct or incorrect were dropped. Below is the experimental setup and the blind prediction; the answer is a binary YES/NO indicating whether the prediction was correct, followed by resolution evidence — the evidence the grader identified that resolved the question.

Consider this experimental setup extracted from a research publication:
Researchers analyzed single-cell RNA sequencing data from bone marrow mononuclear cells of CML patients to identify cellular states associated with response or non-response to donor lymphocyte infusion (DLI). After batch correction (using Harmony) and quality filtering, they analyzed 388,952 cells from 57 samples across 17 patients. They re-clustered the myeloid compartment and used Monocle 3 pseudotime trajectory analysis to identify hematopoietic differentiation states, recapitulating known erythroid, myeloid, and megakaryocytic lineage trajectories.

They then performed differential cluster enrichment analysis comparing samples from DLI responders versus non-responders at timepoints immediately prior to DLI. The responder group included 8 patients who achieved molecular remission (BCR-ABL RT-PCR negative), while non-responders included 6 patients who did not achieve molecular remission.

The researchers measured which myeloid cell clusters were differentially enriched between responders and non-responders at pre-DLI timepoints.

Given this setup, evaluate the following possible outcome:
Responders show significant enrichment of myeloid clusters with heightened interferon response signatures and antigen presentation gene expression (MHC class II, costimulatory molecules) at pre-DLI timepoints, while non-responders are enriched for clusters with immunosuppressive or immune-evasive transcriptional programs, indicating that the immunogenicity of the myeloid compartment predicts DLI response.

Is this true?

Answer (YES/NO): NO